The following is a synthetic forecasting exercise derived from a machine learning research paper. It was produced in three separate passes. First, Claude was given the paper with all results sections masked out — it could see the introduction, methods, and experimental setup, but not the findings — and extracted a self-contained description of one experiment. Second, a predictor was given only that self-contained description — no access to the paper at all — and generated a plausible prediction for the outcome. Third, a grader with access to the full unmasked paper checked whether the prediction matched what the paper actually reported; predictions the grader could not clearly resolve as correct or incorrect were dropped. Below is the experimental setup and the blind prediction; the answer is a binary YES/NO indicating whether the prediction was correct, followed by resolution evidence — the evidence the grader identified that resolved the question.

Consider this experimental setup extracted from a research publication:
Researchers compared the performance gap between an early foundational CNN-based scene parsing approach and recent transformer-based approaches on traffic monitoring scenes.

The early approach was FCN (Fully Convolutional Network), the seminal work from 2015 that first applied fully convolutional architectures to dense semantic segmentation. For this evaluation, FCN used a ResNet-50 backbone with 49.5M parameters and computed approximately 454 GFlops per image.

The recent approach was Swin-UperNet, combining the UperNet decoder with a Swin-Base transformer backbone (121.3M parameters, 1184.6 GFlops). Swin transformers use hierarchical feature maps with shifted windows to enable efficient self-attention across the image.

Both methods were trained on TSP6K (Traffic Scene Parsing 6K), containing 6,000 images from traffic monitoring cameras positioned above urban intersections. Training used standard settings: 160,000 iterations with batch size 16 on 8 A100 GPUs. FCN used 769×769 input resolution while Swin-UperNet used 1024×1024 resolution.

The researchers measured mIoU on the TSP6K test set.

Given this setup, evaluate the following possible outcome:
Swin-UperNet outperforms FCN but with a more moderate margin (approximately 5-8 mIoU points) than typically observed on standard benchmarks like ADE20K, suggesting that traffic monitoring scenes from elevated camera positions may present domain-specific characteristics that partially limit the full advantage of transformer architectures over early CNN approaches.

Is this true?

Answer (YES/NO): NO